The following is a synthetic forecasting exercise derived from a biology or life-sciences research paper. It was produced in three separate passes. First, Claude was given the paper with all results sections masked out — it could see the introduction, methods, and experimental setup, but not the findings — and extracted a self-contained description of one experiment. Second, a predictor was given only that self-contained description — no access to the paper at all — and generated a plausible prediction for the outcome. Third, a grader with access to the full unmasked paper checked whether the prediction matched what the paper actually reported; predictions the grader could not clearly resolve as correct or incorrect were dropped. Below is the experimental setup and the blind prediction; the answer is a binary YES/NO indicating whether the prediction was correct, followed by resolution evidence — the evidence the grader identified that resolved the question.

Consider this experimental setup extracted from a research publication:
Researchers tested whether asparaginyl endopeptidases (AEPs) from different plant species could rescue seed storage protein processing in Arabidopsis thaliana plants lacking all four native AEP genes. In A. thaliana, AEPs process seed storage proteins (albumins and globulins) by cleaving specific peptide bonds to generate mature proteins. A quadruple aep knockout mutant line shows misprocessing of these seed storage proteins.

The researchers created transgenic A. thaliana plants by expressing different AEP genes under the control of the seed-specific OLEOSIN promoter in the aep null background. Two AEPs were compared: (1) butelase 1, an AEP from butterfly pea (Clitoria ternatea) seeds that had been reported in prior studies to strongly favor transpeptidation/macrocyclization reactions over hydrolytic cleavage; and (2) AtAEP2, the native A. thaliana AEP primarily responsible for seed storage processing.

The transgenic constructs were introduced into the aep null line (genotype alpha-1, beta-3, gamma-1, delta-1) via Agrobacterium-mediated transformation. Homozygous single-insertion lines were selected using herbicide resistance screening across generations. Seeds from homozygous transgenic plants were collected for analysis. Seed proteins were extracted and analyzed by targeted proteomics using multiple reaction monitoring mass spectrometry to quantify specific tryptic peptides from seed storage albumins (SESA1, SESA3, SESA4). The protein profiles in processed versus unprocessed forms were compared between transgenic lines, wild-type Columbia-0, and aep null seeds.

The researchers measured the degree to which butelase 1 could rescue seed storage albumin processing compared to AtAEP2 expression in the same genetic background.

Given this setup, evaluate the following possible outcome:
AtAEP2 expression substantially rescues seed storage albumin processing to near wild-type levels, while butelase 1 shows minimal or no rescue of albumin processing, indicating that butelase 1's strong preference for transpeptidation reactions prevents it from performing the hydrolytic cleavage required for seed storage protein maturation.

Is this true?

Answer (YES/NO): NO